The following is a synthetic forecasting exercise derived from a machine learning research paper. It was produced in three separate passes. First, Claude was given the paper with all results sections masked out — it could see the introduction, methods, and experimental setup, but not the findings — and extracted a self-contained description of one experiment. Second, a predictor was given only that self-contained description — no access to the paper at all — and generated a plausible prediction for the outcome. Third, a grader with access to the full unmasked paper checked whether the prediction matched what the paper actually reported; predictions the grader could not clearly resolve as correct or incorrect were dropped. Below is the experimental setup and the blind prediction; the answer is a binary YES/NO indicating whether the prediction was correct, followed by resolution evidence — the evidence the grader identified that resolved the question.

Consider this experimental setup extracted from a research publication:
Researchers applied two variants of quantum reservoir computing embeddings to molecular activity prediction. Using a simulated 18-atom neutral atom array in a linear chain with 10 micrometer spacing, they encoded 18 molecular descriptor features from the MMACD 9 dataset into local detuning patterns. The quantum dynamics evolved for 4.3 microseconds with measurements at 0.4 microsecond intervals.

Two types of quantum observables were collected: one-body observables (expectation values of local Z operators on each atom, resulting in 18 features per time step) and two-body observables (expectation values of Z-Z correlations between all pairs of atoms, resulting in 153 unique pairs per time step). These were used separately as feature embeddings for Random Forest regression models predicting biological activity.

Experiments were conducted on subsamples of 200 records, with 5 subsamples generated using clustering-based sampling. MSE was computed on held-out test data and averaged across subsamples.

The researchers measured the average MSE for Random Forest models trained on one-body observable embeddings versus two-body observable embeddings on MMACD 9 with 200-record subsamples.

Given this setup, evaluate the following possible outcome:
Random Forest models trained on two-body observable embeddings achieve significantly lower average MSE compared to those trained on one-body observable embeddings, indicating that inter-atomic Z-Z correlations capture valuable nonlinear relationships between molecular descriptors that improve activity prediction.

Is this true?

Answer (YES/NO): NO